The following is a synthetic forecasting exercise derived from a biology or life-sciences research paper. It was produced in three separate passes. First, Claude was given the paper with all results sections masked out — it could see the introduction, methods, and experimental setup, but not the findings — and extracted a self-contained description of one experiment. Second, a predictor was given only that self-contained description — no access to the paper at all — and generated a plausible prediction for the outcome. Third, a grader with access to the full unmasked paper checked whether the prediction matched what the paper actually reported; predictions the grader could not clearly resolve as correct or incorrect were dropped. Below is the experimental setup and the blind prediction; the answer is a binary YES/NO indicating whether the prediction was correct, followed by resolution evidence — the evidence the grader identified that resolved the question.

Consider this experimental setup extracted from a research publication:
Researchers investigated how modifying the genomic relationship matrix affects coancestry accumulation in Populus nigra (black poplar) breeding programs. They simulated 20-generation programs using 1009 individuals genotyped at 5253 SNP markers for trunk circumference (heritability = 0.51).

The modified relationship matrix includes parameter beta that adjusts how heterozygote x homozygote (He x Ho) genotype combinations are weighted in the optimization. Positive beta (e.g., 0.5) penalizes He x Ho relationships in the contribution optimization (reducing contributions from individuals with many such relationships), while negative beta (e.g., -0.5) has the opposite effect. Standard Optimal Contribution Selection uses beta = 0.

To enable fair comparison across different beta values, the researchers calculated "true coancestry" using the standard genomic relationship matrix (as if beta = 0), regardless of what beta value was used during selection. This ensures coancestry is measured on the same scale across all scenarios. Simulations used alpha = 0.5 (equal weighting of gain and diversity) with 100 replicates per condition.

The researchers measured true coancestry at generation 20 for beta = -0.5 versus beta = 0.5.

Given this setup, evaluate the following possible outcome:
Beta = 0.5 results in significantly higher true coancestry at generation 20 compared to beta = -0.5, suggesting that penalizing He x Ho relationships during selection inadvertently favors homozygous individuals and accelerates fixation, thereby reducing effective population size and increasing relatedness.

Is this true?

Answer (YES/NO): NO